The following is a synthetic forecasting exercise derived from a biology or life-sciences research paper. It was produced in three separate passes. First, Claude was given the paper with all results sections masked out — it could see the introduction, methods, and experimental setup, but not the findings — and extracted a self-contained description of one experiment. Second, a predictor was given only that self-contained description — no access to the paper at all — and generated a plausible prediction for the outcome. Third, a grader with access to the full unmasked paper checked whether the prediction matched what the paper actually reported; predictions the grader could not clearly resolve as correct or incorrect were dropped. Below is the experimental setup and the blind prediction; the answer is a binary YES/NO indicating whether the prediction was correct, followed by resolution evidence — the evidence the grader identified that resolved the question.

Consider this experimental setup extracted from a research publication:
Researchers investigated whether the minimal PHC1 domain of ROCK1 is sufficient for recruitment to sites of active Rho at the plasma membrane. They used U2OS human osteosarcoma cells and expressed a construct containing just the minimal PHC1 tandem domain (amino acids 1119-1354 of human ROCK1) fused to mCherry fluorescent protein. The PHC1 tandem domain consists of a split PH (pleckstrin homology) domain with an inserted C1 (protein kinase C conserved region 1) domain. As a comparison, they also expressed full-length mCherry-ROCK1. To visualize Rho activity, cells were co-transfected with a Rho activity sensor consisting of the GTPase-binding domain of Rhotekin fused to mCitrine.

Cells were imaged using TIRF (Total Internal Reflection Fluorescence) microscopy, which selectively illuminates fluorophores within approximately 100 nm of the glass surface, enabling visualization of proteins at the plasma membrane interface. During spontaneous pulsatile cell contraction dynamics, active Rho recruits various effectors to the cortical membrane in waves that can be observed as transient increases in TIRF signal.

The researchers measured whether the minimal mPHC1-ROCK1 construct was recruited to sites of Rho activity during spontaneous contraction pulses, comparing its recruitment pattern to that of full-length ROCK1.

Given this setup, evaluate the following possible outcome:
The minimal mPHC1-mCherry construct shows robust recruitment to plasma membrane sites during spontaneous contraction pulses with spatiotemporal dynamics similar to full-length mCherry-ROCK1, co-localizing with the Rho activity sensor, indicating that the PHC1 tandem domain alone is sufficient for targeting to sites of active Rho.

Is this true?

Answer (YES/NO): YES